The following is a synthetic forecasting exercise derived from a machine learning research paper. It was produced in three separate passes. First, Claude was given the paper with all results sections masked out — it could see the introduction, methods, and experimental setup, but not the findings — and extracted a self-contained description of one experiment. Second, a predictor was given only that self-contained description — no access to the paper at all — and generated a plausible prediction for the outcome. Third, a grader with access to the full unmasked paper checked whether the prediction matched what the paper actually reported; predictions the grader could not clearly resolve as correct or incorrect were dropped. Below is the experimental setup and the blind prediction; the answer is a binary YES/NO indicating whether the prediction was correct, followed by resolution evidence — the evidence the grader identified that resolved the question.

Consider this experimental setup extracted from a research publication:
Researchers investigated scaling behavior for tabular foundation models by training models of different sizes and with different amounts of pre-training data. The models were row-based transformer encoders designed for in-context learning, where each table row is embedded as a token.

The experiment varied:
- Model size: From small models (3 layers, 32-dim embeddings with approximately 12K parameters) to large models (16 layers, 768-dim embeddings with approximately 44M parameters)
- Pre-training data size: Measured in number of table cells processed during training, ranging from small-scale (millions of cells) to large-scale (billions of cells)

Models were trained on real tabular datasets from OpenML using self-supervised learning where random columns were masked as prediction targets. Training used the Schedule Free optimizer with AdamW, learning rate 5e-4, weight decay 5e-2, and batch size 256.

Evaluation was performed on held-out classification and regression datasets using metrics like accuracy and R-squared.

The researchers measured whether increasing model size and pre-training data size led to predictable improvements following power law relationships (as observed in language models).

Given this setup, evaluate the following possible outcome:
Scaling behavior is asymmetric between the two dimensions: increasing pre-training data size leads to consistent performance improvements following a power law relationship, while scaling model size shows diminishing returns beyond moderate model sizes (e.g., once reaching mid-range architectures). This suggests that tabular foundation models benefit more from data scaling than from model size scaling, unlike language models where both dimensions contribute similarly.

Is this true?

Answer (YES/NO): NO